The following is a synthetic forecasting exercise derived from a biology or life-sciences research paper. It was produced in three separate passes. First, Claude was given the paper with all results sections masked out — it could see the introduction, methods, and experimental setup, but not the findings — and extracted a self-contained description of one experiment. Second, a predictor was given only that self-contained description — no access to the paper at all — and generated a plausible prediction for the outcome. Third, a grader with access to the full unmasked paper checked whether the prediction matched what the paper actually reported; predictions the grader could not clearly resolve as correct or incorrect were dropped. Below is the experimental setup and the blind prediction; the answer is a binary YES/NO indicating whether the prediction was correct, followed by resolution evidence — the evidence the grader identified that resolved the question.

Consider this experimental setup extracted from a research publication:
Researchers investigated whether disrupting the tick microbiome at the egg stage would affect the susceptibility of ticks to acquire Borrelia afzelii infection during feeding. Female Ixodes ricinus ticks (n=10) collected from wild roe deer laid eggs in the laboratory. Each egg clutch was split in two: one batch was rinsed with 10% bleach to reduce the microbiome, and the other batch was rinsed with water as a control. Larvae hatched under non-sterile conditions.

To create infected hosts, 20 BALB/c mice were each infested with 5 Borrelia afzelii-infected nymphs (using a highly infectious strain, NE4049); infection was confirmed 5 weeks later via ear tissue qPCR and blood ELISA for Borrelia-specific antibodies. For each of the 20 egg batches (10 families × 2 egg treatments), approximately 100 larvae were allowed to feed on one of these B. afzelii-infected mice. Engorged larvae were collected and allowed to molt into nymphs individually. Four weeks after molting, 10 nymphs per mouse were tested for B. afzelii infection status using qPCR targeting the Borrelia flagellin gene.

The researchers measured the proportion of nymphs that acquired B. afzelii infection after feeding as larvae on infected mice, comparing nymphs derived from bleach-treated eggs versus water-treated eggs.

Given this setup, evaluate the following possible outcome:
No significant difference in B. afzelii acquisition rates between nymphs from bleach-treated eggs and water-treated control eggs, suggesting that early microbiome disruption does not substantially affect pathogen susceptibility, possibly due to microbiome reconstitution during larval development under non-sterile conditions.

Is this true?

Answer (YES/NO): YES